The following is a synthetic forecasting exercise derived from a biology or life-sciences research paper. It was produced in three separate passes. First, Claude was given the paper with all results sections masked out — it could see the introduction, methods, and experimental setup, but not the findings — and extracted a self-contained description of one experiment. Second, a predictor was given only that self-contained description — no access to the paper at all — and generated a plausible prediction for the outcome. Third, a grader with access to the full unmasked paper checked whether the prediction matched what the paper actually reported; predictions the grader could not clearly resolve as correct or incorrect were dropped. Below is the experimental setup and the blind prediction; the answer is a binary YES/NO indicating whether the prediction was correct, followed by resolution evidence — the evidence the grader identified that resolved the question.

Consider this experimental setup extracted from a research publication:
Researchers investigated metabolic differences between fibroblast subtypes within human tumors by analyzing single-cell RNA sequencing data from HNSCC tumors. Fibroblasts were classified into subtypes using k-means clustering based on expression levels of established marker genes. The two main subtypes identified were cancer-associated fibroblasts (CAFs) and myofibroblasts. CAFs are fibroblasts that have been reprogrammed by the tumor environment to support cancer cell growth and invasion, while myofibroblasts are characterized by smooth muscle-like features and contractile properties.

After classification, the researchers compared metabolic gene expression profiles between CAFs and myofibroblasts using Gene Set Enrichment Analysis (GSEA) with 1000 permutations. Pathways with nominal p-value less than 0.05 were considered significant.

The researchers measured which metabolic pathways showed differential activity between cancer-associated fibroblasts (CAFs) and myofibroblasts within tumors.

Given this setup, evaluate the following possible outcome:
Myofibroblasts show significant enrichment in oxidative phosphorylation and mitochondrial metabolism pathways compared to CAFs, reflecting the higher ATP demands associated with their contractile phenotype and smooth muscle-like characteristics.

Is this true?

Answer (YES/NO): NO